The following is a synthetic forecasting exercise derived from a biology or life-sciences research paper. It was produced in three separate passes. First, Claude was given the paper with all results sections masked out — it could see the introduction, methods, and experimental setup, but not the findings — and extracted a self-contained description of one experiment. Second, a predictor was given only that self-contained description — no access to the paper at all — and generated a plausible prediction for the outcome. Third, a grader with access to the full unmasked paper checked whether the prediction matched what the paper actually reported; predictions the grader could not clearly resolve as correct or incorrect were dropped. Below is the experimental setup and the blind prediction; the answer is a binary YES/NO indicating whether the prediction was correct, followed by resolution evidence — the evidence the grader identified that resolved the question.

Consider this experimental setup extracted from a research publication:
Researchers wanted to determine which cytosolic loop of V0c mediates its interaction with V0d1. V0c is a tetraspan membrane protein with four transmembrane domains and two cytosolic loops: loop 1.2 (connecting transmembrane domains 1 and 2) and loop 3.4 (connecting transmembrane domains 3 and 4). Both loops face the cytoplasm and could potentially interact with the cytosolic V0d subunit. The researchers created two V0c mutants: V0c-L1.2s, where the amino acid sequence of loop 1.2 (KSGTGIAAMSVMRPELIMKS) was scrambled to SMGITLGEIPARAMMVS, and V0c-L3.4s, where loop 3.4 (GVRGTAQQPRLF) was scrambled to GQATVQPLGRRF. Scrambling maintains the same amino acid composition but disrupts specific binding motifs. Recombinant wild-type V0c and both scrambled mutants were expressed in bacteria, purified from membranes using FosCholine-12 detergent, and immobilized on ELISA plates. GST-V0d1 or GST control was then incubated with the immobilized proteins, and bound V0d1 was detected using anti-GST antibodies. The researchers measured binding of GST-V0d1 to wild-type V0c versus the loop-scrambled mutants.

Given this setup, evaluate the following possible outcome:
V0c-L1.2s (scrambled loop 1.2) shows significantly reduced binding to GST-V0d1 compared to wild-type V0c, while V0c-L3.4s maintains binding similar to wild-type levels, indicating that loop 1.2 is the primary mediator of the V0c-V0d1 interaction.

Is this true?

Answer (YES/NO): YES